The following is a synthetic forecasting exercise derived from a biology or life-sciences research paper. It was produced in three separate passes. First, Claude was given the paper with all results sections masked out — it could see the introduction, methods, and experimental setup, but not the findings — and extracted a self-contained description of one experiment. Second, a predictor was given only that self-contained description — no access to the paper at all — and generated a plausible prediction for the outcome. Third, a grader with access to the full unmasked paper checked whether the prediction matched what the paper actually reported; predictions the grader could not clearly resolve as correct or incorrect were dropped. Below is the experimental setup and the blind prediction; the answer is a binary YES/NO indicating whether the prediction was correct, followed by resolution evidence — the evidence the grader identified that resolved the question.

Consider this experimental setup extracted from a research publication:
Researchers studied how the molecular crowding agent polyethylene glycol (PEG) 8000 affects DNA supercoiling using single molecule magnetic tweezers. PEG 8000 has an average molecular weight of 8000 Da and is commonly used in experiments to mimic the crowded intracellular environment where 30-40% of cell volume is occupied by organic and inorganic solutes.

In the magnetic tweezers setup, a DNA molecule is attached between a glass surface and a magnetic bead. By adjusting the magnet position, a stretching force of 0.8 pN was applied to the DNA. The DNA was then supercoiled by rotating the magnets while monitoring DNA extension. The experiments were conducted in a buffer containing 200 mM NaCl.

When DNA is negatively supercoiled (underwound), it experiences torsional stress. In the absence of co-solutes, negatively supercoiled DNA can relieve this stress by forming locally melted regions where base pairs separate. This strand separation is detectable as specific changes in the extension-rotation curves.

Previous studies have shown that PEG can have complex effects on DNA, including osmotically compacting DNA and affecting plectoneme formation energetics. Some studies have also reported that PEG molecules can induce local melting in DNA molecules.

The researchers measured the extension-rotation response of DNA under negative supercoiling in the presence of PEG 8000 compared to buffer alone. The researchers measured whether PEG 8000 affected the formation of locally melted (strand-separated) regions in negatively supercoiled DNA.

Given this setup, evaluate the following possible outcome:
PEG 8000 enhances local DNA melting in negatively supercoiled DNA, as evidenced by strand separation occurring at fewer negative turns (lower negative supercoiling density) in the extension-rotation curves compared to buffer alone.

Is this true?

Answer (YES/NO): NO